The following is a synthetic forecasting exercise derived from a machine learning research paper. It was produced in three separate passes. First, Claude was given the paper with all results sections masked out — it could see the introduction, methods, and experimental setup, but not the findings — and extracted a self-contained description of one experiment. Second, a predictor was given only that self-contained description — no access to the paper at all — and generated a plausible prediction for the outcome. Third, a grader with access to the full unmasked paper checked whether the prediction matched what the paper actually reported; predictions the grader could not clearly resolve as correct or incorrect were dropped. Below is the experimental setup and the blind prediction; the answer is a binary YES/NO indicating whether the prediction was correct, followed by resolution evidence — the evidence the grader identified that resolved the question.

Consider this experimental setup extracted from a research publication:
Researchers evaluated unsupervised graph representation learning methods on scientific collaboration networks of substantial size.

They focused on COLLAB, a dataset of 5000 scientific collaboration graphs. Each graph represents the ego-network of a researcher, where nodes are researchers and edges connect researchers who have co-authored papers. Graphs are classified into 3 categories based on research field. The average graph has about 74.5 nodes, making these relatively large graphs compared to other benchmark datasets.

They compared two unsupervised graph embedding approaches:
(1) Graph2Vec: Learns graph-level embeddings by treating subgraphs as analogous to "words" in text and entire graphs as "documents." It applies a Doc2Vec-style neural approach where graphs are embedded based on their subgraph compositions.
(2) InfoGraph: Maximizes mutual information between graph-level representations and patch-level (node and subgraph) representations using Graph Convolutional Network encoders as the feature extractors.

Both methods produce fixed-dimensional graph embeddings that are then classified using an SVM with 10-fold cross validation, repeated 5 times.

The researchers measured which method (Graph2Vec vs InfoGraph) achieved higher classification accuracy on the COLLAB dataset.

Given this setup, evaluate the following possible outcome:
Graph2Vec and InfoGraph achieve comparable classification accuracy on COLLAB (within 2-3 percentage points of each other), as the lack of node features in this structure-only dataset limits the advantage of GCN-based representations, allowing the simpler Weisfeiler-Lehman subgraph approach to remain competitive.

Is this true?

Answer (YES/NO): NO